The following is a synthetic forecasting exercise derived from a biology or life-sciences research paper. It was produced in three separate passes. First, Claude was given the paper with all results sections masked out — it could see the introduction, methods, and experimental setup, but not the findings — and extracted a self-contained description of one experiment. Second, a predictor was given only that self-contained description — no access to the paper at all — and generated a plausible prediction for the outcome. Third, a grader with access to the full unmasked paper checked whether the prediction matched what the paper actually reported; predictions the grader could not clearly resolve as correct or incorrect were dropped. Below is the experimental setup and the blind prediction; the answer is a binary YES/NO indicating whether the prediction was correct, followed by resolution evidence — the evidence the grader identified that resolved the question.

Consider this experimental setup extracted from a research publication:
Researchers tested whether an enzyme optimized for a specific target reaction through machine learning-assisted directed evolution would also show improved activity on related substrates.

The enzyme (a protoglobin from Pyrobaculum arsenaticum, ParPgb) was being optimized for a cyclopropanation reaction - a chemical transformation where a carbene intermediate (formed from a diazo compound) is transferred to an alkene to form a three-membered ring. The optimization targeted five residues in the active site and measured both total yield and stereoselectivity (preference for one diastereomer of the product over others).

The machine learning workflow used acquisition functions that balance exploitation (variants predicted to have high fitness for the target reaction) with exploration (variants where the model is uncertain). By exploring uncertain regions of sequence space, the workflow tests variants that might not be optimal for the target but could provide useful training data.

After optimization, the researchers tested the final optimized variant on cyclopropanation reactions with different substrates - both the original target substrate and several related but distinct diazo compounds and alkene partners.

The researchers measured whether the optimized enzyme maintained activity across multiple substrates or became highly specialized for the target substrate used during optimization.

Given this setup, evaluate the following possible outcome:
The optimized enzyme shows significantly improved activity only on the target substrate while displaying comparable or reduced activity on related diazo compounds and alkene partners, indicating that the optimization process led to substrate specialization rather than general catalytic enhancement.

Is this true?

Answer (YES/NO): NO